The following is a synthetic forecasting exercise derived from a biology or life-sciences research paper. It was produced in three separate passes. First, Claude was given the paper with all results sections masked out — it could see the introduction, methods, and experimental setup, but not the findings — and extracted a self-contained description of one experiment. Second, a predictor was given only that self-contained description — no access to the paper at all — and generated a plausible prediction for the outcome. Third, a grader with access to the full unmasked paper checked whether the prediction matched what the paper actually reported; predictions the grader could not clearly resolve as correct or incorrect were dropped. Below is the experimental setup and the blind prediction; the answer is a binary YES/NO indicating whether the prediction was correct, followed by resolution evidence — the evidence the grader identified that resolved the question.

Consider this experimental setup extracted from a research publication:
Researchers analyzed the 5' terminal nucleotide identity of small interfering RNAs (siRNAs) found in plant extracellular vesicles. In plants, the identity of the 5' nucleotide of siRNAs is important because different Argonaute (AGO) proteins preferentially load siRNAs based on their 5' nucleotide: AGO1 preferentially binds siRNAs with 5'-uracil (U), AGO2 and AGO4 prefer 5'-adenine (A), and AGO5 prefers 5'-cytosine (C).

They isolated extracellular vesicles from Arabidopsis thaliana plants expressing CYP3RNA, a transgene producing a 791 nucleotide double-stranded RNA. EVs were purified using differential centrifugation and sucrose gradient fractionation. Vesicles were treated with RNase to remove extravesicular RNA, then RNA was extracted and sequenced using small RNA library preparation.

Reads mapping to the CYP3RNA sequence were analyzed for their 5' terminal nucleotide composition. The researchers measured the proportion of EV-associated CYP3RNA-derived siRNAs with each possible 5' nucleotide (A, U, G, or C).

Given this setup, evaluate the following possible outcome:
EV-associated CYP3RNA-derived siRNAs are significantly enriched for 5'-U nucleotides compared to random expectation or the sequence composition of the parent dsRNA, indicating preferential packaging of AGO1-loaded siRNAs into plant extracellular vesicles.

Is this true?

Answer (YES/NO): NO